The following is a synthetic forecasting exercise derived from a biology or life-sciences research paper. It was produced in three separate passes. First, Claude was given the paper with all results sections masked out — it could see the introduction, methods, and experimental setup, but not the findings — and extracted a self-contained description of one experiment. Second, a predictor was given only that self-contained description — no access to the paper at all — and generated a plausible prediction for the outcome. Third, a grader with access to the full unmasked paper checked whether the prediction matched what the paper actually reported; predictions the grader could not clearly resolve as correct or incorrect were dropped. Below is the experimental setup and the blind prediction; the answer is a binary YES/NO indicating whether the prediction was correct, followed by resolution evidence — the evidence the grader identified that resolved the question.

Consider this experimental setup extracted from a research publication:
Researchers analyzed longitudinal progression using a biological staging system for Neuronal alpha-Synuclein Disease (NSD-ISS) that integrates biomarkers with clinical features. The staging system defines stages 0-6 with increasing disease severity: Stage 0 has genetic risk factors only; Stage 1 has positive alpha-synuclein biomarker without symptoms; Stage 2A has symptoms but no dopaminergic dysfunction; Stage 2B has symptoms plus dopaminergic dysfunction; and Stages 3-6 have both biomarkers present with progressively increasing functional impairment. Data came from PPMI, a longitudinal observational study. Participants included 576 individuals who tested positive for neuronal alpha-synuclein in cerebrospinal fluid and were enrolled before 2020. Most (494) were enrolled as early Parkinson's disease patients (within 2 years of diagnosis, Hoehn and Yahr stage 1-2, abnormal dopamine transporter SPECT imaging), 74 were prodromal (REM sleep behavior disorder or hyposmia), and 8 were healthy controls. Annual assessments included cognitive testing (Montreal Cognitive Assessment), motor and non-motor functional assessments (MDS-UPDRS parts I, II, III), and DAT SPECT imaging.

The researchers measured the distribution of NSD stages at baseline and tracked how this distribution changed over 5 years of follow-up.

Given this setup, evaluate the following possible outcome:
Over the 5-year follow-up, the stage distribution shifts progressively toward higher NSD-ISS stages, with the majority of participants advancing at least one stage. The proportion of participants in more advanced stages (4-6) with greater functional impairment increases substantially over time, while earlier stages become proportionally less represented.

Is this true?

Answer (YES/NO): NO